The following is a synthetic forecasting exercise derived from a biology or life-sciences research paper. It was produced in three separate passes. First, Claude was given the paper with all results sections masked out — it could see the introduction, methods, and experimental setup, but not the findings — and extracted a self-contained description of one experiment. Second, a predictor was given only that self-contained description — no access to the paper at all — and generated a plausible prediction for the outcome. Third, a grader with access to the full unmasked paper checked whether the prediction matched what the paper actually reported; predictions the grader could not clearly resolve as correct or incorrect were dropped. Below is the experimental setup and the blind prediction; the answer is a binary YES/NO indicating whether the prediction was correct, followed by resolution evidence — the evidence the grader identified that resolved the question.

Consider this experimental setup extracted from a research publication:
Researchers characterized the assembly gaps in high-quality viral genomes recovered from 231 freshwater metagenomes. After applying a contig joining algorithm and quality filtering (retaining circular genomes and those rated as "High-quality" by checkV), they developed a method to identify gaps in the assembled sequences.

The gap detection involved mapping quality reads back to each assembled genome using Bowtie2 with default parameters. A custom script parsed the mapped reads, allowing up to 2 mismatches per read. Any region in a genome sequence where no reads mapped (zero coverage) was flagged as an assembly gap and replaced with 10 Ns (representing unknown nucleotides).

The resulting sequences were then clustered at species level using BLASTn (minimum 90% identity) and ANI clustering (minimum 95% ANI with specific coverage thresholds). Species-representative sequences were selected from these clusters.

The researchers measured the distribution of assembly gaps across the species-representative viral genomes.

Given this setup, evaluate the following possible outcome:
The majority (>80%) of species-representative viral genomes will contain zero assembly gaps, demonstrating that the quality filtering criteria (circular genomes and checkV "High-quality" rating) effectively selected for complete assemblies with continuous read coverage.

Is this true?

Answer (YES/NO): YES